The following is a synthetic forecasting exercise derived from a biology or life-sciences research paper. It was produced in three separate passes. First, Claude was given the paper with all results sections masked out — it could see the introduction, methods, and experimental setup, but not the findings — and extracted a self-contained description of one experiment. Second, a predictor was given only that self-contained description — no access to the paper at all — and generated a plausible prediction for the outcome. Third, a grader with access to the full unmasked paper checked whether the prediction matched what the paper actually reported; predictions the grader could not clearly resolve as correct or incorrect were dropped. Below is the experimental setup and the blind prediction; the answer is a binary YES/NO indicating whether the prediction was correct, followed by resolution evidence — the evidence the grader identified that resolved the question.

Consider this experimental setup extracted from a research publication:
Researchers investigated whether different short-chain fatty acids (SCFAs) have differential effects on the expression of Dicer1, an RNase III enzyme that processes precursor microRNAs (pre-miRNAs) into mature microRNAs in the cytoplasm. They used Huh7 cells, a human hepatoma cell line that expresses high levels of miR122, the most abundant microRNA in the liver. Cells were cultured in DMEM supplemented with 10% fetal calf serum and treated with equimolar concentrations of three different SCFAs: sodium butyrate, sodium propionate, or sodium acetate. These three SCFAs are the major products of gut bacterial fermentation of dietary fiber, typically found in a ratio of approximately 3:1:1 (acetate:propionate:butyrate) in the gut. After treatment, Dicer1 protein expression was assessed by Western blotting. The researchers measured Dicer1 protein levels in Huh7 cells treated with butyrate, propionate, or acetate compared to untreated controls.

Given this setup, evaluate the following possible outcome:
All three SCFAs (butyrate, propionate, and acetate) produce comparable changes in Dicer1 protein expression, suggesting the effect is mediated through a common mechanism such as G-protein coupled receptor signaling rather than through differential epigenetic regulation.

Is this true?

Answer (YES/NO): NO